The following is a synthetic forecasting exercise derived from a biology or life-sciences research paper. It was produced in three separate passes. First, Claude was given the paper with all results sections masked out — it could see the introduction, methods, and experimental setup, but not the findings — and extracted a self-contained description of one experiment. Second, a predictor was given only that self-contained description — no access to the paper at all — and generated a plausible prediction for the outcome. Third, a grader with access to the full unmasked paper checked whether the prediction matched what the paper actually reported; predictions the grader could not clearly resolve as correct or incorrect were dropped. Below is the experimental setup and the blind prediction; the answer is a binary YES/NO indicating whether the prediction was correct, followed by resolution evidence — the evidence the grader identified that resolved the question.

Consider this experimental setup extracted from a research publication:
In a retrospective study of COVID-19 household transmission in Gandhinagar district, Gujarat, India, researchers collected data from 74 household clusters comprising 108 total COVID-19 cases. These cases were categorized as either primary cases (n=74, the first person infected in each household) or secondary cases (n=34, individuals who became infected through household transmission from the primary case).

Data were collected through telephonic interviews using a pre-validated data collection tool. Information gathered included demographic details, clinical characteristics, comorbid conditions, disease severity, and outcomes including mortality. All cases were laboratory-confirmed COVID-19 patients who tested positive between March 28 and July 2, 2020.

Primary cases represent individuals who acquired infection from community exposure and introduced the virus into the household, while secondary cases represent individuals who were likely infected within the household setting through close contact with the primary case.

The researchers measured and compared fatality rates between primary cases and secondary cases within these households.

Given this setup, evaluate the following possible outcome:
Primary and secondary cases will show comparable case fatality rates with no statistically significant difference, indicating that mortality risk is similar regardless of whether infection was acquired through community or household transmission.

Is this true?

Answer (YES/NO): NO